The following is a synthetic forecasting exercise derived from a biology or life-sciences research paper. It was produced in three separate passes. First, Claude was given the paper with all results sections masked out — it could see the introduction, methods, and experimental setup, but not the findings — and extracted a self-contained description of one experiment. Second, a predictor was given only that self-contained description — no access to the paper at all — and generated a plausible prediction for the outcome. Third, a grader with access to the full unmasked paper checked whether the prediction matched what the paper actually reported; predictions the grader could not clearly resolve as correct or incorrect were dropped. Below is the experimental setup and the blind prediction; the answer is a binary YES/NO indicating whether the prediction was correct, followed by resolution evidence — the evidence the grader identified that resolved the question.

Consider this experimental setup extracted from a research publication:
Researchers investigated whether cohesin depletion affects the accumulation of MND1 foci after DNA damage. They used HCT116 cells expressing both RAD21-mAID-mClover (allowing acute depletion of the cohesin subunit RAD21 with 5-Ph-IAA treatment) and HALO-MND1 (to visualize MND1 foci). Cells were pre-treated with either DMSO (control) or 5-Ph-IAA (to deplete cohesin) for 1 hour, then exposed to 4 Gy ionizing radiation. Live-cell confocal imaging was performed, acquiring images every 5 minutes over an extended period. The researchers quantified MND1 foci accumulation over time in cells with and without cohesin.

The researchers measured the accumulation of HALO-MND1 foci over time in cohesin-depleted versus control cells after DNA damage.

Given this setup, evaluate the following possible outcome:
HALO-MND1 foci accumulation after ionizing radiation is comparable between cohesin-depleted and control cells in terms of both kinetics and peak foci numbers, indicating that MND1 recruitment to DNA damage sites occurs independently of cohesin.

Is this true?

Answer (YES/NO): NO